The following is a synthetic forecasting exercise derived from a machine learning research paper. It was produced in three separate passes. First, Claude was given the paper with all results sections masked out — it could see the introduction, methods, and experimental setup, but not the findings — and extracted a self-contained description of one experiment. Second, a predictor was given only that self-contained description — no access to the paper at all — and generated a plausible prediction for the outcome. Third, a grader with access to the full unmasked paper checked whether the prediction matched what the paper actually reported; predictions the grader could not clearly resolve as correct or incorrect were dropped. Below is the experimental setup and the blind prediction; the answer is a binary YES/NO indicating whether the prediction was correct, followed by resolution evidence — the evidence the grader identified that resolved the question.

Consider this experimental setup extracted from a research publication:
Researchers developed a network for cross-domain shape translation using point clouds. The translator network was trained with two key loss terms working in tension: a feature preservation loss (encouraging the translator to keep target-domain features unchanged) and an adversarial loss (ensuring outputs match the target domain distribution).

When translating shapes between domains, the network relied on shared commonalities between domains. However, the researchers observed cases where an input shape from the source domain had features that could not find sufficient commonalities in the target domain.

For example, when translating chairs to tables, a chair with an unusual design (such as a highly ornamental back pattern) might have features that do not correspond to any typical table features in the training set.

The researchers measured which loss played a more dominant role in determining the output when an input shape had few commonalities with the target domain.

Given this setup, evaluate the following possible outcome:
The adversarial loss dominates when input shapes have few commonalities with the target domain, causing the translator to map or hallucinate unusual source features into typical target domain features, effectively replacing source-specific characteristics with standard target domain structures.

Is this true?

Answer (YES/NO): YES